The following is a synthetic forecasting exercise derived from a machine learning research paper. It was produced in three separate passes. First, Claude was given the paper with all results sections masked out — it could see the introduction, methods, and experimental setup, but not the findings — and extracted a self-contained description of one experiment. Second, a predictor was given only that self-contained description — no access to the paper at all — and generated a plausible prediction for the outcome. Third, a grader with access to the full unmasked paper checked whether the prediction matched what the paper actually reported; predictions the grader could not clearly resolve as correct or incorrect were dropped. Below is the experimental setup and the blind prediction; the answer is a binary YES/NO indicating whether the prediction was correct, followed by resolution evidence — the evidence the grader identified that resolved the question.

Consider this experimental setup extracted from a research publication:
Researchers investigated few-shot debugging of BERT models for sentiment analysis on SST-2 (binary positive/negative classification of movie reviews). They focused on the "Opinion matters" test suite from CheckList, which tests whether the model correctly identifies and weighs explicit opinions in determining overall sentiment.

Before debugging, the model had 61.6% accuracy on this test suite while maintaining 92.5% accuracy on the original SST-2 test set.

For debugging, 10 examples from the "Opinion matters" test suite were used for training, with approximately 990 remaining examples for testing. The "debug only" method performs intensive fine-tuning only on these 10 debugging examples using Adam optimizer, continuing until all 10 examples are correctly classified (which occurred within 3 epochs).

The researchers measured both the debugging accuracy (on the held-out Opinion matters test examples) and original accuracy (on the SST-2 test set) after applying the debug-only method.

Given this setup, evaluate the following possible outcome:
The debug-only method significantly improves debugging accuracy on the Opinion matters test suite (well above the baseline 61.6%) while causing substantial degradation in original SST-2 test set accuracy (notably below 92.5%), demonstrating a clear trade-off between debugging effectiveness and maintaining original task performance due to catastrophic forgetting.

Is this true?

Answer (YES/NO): NO